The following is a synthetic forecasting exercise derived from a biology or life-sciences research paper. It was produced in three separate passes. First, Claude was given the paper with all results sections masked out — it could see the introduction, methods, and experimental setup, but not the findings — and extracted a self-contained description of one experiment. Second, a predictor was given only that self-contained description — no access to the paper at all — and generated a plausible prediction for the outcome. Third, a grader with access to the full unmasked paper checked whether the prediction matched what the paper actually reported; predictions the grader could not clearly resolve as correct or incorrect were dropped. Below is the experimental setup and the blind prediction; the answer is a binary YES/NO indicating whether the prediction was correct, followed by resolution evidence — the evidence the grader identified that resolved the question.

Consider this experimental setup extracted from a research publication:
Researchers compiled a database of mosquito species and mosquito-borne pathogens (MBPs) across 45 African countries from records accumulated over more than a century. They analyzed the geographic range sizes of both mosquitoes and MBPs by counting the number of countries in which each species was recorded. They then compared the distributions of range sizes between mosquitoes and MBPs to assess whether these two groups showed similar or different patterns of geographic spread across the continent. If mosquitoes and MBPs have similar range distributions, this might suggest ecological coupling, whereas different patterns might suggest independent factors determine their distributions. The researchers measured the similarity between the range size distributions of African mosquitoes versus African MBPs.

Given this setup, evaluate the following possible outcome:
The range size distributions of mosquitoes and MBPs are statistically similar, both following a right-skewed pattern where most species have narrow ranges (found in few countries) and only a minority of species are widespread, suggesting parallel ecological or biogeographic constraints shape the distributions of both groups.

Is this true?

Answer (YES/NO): YES